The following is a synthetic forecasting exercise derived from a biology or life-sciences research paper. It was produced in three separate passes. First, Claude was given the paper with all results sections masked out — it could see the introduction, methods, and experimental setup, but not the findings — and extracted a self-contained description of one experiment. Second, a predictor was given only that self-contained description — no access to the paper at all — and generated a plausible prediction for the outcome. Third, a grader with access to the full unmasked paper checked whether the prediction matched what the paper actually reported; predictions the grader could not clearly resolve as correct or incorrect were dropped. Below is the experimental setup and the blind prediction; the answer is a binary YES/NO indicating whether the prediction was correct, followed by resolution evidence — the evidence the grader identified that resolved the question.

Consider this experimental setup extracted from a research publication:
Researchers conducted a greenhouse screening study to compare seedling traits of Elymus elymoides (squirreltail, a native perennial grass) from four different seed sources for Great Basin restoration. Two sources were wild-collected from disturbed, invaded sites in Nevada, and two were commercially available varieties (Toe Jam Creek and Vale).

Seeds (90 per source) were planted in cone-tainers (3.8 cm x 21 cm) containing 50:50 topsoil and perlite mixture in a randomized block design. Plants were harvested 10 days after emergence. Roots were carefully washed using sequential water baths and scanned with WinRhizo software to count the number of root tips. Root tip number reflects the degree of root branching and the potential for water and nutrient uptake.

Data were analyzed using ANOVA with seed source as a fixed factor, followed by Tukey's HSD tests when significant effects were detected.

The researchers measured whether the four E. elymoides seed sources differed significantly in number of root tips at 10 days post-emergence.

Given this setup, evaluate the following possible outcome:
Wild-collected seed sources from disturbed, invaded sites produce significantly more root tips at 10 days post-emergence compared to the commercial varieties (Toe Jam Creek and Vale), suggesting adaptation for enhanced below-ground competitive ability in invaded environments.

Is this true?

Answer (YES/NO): NO